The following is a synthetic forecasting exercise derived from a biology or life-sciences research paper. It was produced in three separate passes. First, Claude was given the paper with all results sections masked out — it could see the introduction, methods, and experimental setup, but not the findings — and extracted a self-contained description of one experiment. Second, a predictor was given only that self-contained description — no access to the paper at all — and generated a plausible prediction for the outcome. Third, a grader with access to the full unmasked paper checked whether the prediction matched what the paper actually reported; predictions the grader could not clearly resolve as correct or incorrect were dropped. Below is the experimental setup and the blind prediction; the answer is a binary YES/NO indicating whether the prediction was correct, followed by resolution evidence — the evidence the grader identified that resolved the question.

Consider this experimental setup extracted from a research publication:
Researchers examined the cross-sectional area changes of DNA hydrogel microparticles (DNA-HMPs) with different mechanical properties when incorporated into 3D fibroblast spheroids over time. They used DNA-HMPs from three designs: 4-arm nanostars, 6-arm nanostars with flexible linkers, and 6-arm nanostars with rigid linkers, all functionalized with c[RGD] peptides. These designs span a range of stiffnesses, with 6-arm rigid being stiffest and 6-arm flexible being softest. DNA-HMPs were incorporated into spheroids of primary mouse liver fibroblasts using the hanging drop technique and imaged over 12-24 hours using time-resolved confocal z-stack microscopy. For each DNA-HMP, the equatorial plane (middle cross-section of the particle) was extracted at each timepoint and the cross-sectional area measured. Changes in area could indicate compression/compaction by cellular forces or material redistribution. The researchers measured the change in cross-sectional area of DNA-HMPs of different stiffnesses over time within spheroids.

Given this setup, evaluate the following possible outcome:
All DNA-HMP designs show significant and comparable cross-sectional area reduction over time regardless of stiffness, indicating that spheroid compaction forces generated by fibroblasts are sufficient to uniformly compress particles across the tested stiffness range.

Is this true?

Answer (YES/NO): NO